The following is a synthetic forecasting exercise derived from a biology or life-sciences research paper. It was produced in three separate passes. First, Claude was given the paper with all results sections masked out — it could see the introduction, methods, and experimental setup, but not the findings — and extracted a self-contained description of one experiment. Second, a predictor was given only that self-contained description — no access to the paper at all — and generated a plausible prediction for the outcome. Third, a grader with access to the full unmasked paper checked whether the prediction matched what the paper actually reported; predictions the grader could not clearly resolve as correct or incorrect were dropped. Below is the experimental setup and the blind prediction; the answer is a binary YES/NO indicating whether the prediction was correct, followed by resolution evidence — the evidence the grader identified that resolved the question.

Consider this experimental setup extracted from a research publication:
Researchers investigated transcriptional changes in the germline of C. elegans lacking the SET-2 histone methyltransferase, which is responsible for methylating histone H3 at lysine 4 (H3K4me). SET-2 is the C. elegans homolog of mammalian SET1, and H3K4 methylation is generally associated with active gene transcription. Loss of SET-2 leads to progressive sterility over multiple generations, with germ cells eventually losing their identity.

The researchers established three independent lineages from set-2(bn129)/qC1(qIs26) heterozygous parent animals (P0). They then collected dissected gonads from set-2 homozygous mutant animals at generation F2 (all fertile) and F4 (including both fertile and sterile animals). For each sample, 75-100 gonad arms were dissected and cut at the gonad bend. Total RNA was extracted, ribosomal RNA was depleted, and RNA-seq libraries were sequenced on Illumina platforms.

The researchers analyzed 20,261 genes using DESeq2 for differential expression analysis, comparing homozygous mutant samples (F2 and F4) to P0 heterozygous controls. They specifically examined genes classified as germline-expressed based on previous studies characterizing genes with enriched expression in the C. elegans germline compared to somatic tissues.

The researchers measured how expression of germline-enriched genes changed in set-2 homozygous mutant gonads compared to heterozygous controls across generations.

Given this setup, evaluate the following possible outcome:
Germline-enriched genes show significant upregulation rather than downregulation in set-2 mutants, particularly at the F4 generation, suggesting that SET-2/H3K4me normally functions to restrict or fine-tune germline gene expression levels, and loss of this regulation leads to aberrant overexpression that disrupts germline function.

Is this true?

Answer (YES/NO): NO